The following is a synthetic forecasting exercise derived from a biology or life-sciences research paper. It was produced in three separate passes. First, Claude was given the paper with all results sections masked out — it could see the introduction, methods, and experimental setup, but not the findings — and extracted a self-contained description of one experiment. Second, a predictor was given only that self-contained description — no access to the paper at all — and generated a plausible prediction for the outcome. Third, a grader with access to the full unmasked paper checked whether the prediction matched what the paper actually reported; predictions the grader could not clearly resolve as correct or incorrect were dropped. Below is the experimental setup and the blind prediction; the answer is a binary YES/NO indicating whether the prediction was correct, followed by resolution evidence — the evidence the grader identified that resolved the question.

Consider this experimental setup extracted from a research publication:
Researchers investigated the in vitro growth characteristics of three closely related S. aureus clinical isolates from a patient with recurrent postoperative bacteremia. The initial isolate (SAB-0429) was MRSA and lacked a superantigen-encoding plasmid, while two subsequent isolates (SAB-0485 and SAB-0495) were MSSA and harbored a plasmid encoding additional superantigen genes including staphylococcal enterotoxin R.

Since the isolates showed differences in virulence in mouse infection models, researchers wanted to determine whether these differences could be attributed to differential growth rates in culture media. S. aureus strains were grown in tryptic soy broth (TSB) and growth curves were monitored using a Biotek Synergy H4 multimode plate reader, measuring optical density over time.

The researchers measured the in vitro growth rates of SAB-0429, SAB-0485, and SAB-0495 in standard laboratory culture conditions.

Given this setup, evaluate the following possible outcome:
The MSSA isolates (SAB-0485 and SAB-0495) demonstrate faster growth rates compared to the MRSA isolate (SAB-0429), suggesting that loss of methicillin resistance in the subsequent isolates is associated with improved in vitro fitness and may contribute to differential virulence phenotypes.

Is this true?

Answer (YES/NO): NO